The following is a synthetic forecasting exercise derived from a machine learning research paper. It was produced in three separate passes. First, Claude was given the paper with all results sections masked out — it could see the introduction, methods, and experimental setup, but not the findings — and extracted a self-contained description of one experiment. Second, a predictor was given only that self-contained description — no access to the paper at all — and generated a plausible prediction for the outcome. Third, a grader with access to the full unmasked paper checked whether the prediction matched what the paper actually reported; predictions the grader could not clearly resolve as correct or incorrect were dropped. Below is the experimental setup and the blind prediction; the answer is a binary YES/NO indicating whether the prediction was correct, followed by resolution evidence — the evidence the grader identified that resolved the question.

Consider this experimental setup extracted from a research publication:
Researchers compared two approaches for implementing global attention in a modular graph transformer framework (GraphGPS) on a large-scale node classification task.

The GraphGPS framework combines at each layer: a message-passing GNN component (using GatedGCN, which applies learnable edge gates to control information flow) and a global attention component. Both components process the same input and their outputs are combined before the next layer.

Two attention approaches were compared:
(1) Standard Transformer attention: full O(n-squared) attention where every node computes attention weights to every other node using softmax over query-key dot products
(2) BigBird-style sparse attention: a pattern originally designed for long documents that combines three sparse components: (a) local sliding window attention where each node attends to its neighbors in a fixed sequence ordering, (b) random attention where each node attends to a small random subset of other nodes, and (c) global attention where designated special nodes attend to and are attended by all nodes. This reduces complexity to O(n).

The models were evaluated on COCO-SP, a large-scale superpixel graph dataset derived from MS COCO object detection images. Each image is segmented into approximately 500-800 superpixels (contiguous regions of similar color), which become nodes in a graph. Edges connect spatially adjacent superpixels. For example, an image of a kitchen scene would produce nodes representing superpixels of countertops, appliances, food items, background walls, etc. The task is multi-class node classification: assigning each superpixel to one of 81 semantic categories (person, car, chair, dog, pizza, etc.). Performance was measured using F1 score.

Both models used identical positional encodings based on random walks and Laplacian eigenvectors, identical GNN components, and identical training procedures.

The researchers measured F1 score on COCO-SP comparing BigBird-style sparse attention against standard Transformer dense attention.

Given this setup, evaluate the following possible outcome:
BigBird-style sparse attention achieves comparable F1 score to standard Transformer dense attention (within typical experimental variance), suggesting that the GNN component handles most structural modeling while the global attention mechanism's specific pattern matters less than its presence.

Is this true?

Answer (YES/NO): NO